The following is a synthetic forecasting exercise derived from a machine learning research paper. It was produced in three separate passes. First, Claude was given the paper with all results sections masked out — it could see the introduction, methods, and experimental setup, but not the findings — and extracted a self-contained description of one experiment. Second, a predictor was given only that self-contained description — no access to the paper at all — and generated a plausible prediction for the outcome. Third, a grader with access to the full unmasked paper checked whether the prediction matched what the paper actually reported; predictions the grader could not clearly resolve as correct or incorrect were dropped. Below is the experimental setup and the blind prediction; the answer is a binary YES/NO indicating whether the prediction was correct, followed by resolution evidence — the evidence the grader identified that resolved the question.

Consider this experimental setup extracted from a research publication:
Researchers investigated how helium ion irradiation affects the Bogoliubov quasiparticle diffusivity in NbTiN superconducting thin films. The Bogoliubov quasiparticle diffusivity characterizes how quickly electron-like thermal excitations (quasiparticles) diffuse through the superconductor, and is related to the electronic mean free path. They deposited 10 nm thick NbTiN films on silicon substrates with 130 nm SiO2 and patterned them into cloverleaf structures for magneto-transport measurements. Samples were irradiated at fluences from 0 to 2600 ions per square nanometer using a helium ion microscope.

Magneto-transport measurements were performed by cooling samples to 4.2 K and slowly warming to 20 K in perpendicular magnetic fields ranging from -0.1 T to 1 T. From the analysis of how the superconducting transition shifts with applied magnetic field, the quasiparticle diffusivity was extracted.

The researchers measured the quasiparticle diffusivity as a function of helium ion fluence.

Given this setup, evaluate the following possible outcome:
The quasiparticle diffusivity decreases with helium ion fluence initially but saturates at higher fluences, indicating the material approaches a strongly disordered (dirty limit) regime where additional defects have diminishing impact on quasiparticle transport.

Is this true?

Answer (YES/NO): NO